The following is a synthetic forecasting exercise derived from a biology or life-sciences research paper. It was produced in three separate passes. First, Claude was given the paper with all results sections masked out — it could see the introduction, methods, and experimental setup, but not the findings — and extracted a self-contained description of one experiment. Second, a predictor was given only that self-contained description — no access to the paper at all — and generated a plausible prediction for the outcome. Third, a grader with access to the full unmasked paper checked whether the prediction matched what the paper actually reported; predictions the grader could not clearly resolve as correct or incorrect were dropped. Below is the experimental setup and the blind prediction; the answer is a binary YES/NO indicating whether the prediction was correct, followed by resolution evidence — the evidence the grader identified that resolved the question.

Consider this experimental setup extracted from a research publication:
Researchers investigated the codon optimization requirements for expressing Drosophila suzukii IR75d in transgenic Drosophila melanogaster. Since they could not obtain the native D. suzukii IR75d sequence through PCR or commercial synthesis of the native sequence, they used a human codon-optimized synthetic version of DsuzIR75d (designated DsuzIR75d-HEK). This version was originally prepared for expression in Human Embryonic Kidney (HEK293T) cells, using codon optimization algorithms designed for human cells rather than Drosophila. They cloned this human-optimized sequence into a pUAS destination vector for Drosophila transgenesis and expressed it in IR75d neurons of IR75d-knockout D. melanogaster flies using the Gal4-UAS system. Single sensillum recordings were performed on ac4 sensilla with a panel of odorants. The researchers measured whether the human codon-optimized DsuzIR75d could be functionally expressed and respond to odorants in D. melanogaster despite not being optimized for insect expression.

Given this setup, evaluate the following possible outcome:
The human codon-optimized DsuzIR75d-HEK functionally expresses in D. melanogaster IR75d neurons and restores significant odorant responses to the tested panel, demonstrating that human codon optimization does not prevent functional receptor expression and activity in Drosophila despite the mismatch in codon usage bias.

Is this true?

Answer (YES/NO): YES